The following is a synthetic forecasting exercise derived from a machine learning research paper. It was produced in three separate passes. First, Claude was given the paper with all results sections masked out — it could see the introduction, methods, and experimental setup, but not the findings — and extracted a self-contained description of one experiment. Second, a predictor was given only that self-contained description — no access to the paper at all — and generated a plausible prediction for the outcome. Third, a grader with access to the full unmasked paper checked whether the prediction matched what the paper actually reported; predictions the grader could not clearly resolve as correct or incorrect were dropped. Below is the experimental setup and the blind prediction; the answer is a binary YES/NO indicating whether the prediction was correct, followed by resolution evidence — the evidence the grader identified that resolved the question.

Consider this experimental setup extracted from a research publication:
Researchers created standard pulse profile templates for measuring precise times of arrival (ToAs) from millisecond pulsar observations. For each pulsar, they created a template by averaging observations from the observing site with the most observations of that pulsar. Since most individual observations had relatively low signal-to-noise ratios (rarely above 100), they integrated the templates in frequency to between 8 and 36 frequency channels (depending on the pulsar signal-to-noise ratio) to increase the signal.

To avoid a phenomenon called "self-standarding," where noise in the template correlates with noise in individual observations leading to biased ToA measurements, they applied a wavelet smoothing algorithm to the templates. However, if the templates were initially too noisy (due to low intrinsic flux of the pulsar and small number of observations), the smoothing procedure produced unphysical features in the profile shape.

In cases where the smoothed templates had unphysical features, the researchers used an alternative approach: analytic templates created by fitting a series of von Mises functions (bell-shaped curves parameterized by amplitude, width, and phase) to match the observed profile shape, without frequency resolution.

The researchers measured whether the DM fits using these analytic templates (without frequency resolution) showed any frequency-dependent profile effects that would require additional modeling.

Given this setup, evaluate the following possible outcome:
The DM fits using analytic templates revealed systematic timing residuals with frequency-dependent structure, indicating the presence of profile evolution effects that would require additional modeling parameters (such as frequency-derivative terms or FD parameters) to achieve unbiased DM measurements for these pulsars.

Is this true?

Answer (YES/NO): NO